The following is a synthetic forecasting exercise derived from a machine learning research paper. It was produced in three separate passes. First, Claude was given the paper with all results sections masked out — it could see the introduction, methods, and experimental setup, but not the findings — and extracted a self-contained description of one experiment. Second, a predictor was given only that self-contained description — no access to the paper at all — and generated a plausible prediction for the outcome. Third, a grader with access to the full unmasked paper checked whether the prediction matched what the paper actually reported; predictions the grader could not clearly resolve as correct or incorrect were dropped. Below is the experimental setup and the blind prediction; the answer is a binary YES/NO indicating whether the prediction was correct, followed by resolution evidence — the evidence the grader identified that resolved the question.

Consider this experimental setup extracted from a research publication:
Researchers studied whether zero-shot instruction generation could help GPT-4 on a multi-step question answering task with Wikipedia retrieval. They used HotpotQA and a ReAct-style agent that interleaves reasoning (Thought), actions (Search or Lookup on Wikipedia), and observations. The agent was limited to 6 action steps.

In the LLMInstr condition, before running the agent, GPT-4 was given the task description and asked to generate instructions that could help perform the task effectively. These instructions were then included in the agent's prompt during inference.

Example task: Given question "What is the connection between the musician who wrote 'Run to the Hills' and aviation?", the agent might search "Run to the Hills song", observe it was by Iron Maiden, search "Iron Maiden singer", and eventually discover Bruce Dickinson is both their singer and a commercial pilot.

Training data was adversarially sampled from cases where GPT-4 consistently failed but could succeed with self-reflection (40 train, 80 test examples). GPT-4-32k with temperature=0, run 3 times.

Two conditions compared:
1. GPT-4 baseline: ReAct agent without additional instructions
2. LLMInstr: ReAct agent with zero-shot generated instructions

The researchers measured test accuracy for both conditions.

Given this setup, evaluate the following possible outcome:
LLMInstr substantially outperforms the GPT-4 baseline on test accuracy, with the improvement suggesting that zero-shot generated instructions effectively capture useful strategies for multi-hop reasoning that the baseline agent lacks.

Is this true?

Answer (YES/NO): NO